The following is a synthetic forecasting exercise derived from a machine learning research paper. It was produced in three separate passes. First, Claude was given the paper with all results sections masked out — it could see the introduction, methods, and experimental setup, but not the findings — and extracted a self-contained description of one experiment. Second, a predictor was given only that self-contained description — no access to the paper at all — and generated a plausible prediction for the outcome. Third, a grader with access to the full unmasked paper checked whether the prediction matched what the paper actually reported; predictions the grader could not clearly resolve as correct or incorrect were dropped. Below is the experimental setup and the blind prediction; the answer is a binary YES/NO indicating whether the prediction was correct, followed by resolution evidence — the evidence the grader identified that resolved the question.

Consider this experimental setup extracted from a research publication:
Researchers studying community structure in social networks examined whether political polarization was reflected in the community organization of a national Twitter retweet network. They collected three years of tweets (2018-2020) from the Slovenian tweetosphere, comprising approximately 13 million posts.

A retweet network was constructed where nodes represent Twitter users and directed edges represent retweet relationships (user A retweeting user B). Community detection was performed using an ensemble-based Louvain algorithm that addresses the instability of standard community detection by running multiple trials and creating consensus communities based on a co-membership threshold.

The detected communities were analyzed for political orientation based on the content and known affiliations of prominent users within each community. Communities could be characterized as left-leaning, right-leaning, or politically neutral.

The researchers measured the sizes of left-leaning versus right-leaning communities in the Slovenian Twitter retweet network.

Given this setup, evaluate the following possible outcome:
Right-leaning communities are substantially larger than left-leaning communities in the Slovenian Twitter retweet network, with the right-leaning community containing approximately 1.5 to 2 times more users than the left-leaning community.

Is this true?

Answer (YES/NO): NO